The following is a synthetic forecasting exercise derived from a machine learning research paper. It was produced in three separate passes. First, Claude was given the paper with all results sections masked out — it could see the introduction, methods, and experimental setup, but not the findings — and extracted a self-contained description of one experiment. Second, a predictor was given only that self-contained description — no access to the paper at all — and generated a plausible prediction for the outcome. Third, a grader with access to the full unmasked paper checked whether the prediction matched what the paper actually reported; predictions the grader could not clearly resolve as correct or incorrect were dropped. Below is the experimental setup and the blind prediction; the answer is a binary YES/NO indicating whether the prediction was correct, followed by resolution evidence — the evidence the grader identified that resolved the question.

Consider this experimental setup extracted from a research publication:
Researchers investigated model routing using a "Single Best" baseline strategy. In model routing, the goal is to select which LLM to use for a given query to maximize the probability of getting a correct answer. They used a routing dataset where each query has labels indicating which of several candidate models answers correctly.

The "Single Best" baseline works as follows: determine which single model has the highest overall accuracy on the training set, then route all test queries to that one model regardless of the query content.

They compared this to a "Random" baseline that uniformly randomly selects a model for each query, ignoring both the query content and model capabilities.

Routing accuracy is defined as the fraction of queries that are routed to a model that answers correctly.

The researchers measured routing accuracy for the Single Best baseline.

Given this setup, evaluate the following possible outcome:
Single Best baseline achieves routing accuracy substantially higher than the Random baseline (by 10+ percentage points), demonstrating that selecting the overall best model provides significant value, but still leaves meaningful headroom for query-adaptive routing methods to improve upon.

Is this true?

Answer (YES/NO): YES